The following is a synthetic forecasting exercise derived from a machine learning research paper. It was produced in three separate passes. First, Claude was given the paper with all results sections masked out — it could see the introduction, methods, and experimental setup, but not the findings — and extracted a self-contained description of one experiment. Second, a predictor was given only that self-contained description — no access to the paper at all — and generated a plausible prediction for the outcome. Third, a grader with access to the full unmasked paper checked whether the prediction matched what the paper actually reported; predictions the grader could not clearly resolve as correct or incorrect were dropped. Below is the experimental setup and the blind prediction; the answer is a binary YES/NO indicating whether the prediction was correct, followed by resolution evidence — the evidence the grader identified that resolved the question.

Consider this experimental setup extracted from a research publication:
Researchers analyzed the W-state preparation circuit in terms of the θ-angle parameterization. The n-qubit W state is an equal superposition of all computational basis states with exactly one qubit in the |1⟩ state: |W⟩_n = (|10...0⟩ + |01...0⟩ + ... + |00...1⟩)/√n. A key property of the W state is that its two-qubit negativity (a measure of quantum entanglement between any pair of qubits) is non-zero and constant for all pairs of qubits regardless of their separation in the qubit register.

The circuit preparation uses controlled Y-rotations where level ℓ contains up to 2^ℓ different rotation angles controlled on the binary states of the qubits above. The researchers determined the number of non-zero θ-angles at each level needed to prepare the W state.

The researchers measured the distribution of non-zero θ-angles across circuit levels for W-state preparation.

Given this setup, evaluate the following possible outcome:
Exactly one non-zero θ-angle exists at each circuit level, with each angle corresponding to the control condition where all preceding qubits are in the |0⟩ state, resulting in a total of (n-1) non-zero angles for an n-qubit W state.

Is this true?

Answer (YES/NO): NO